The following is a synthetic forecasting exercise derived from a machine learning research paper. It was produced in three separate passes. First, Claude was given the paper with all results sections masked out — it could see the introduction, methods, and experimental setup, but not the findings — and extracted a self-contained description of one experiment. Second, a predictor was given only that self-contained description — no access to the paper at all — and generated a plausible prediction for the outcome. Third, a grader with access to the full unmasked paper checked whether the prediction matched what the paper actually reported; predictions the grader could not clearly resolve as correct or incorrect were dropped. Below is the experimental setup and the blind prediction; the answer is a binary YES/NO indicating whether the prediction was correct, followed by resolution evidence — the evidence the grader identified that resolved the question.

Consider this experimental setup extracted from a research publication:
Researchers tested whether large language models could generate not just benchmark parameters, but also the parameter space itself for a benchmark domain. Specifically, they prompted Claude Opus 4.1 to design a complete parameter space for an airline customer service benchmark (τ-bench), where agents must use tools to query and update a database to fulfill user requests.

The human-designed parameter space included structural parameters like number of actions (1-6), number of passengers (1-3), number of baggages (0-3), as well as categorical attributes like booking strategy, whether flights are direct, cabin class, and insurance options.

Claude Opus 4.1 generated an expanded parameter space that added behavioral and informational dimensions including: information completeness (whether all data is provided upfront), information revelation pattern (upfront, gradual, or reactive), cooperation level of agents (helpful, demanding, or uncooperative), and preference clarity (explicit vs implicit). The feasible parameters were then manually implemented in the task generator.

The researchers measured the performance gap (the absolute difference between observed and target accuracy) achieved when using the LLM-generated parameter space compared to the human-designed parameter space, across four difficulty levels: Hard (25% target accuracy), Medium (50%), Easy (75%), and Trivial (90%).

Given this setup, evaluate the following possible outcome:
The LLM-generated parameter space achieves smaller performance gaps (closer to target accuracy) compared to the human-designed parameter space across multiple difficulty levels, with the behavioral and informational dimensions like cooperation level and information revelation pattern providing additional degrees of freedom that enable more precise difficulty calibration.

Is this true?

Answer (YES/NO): NO